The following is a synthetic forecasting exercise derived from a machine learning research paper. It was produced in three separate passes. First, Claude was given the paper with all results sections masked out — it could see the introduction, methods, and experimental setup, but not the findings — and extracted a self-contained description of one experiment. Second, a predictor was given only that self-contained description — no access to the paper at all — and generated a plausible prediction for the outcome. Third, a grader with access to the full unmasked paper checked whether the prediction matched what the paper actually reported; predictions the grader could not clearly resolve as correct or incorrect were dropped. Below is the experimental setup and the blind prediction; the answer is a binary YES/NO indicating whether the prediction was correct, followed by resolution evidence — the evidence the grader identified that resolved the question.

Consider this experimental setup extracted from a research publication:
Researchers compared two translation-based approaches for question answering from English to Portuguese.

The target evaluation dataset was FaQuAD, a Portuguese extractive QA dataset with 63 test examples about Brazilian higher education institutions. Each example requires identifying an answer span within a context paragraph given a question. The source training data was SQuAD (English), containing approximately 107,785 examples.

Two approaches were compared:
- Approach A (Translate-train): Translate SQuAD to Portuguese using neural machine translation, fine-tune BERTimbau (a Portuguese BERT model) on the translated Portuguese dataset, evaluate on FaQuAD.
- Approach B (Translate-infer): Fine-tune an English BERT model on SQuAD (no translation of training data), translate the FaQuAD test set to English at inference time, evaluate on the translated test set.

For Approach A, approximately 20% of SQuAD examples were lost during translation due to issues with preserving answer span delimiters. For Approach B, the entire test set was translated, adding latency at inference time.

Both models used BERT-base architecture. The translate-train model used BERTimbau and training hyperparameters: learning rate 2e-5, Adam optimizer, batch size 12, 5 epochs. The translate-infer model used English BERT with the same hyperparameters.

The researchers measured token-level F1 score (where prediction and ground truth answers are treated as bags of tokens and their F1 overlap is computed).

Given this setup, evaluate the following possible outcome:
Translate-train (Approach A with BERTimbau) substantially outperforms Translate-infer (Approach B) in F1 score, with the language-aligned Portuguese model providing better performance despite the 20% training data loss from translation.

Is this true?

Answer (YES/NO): YES